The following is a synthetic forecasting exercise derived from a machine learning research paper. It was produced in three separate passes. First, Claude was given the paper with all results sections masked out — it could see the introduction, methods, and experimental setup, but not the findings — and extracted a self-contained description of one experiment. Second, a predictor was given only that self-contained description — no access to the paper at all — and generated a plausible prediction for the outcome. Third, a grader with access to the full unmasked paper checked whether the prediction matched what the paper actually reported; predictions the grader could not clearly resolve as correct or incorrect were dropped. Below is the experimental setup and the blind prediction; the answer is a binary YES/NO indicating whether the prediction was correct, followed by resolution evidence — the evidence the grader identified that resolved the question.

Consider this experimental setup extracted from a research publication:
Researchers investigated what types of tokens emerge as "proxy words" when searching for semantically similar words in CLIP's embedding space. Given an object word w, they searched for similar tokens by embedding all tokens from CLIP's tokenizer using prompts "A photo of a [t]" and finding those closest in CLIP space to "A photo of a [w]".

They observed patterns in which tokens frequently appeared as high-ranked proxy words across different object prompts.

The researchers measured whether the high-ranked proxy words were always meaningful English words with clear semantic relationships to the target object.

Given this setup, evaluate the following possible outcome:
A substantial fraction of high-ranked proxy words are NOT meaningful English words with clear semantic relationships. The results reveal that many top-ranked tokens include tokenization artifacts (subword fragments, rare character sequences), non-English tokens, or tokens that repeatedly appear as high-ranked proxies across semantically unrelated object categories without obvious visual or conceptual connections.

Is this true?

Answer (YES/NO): NO